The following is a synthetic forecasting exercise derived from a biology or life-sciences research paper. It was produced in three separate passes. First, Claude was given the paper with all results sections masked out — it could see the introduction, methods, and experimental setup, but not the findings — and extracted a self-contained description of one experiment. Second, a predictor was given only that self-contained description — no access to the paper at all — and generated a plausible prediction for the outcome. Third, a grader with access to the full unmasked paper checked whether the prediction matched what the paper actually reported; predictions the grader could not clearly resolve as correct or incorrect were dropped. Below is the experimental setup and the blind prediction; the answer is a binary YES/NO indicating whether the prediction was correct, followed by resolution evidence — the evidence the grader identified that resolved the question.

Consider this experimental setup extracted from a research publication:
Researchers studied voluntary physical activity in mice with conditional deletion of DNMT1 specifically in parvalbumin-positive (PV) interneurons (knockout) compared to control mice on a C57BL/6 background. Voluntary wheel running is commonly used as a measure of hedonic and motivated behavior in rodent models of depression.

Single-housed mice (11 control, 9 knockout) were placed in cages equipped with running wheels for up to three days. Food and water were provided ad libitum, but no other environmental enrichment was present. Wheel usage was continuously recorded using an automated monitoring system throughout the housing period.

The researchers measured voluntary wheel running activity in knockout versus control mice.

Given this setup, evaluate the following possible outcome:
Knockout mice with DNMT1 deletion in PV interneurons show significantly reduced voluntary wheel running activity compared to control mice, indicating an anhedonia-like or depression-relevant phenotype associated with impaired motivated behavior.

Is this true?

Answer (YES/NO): YES